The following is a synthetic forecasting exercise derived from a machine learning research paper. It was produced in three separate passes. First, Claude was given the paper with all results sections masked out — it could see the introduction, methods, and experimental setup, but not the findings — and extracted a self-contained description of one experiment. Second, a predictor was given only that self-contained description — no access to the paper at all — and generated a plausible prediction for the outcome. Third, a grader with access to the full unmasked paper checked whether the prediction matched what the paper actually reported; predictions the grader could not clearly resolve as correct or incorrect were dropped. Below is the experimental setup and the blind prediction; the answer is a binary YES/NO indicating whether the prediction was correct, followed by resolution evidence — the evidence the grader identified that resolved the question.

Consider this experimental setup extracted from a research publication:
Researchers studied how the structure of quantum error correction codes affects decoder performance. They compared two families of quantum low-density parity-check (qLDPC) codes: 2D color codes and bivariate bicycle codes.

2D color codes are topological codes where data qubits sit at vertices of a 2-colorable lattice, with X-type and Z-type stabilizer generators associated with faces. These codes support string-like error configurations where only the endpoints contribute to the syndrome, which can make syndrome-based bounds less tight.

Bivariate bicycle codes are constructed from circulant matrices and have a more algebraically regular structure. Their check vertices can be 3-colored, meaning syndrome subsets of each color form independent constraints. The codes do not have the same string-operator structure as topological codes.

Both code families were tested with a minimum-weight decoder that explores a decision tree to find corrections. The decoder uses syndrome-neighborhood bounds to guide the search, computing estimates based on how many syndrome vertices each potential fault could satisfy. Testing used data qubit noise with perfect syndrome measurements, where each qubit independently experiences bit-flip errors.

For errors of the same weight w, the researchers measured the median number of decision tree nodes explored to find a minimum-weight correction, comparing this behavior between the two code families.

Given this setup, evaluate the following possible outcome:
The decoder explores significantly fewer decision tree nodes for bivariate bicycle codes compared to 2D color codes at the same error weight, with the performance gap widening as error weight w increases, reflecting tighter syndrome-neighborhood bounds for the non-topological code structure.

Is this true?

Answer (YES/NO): NO